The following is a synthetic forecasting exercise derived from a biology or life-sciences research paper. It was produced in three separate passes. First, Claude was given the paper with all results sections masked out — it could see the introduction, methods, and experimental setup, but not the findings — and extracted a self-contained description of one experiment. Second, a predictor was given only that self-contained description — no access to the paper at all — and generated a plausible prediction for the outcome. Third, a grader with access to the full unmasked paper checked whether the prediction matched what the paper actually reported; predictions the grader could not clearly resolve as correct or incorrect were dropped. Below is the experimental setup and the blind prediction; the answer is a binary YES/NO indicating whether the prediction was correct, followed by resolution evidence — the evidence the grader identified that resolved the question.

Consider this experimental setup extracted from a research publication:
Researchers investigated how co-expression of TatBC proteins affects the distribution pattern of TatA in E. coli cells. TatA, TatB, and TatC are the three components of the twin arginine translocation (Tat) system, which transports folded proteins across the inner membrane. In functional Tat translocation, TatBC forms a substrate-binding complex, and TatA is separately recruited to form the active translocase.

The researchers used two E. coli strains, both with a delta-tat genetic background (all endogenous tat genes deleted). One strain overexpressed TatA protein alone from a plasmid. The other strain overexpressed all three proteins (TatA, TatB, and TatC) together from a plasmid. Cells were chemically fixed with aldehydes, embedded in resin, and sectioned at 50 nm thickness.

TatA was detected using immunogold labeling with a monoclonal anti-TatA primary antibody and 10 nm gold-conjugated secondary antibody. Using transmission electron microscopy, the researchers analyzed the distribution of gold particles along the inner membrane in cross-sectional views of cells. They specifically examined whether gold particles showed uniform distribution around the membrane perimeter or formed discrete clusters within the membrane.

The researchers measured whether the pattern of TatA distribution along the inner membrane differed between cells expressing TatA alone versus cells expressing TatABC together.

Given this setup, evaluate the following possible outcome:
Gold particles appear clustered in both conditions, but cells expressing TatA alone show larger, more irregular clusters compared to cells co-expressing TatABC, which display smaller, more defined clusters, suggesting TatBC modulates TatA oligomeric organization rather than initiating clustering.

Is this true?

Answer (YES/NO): NO